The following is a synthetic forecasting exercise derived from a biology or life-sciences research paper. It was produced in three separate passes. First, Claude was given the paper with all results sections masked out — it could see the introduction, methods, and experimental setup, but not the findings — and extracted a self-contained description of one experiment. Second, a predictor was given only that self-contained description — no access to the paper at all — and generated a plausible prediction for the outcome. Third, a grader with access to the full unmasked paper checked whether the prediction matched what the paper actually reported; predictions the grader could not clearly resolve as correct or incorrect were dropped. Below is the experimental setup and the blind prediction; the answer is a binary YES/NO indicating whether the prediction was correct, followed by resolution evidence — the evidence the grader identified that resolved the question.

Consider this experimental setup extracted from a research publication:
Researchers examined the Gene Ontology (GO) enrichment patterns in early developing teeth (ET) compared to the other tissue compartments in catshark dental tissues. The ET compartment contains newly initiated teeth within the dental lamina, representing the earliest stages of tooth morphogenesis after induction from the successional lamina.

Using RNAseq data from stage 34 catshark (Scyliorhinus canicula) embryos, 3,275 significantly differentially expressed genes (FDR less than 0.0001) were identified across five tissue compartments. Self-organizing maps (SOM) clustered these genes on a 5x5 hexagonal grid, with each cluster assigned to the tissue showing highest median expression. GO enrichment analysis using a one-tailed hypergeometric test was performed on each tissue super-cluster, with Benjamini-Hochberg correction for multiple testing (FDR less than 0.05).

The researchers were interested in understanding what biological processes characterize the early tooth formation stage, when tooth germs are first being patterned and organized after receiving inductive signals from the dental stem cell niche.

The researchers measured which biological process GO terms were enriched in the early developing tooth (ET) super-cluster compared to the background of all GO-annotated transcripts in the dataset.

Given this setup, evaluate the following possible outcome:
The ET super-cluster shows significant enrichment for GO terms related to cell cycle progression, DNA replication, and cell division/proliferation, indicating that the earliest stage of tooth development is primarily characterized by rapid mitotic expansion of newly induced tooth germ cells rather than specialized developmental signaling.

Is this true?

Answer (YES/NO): NO